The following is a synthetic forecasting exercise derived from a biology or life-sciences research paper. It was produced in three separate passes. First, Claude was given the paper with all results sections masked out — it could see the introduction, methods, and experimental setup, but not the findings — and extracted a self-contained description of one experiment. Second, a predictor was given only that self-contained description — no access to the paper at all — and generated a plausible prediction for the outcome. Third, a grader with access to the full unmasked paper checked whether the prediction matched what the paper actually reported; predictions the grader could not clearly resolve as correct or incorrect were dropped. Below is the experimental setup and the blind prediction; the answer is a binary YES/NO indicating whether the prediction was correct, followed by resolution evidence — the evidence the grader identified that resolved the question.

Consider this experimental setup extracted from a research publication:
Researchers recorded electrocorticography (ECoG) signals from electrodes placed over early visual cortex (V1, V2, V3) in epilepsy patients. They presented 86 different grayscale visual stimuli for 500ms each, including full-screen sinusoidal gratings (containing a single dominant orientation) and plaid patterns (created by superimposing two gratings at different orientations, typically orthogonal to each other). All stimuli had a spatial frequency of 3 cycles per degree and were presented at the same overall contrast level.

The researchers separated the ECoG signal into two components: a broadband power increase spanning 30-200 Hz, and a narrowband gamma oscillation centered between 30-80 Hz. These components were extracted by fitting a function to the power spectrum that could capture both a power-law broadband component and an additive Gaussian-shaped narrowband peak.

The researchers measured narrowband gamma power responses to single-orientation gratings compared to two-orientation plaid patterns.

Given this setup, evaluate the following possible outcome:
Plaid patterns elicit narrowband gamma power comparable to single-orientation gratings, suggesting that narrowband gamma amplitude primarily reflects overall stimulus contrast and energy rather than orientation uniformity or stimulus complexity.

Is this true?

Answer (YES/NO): NO